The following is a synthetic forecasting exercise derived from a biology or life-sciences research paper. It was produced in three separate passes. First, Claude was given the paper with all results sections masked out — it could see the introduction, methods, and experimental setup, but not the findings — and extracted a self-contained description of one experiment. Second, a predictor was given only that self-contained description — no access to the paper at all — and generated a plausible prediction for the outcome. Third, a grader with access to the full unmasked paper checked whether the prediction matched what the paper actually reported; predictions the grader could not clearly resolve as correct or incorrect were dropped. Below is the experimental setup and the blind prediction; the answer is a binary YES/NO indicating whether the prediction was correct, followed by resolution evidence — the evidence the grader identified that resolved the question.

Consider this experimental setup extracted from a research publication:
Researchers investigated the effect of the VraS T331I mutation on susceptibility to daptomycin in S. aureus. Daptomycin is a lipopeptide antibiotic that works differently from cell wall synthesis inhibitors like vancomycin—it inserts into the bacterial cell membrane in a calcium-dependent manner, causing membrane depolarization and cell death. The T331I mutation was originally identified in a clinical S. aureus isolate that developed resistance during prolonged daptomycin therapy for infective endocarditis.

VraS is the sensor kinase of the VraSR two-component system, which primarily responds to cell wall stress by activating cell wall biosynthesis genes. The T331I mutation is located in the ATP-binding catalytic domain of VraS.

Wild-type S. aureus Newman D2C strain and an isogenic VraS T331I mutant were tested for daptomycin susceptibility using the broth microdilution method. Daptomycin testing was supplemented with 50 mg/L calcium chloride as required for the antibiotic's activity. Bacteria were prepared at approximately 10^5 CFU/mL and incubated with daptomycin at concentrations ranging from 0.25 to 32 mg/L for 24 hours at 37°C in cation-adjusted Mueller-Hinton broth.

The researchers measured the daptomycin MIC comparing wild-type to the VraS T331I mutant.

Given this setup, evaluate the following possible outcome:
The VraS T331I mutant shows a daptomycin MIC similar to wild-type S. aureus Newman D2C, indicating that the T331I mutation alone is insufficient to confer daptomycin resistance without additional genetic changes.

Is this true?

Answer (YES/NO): NO